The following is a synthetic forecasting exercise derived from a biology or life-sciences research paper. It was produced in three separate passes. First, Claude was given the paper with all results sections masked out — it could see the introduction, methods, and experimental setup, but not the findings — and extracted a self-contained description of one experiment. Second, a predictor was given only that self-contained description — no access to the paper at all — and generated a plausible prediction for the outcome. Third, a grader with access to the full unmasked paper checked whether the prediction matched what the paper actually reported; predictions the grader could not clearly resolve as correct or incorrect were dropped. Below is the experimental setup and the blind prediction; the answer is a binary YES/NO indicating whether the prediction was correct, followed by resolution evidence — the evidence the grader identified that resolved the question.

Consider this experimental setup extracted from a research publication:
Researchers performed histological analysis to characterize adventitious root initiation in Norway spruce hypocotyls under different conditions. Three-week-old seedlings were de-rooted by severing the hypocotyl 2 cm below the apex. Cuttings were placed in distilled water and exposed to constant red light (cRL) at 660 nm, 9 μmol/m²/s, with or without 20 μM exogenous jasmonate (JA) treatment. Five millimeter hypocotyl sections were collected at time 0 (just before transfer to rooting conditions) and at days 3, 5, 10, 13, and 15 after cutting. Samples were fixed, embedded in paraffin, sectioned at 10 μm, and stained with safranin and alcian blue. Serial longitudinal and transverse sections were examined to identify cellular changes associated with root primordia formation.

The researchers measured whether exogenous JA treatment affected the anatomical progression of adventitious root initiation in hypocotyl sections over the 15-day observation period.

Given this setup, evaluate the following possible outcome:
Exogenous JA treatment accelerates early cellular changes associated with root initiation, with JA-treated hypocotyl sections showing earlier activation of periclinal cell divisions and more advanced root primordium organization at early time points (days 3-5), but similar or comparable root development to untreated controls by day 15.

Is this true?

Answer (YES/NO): NO